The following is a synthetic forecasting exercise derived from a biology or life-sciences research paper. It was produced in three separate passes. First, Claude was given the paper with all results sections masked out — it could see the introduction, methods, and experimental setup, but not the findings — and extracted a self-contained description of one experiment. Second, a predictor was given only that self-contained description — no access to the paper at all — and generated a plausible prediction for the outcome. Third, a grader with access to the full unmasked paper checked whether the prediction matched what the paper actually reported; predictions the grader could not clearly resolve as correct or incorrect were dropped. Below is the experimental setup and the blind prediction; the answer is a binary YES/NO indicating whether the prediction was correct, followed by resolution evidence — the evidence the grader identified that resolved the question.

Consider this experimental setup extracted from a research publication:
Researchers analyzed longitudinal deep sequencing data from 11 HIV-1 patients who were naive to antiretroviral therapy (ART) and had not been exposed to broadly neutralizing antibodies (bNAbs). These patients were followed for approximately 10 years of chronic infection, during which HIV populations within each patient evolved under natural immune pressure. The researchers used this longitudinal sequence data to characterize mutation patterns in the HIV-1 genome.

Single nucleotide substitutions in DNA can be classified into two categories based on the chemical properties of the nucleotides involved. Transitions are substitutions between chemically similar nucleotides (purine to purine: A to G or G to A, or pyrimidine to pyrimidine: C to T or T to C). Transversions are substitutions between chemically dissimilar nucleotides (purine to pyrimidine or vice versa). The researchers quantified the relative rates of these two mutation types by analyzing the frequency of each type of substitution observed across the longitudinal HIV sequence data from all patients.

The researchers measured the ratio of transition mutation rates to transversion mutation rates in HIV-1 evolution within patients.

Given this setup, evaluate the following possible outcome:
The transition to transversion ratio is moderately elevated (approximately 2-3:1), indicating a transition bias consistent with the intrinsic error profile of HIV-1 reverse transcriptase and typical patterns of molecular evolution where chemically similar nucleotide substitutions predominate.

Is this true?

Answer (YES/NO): NO